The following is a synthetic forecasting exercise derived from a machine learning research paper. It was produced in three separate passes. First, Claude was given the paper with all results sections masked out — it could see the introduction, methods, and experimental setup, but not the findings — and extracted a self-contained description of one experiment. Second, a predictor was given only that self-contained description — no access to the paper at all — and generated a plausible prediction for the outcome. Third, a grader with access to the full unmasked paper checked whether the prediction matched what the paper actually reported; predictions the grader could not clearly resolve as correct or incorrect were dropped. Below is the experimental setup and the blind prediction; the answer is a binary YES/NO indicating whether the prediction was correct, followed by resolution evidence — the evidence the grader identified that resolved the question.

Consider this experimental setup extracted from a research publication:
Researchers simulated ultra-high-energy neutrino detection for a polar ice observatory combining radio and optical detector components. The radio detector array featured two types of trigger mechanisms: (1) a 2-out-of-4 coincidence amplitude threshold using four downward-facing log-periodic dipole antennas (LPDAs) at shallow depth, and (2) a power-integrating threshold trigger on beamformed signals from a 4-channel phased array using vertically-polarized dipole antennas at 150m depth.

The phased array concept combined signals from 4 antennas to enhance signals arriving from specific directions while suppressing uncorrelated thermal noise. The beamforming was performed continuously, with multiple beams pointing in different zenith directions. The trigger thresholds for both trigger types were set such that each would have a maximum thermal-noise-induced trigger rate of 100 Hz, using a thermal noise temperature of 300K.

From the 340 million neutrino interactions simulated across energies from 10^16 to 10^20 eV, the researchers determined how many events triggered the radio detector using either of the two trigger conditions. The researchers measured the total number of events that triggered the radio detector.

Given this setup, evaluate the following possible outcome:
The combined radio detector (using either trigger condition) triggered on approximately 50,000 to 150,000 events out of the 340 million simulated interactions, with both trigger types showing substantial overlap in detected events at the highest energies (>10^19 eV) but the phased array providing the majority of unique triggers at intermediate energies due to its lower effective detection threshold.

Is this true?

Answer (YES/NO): NO